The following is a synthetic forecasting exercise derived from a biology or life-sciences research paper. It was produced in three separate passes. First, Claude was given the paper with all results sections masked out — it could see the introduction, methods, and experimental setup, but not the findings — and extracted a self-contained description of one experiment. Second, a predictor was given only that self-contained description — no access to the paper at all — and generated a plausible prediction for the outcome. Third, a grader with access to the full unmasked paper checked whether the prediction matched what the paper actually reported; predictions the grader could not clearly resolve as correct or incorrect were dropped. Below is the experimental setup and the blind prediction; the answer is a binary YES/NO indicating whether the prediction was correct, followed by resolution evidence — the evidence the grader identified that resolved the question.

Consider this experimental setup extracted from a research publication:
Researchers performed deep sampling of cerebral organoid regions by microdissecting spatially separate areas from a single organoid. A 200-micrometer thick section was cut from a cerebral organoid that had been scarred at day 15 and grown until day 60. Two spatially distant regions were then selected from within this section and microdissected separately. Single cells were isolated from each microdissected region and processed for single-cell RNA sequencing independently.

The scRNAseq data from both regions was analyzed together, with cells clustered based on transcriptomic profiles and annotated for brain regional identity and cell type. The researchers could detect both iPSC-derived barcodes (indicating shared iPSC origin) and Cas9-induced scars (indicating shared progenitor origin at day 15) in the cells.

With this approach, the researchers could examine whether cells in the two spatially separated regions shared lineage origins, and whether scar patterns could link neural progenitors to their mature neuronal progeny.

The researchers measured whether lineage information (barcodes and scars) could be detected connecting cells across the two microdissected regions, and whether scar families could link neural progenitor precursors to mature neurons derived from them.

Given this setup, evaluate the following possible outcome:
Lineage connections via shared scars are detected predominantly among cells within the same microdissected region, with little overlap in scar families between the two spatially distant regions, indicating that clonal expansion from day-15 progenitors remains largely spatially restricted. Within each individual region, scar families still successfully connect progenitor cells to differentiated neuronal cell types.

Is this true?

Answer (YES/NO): YES